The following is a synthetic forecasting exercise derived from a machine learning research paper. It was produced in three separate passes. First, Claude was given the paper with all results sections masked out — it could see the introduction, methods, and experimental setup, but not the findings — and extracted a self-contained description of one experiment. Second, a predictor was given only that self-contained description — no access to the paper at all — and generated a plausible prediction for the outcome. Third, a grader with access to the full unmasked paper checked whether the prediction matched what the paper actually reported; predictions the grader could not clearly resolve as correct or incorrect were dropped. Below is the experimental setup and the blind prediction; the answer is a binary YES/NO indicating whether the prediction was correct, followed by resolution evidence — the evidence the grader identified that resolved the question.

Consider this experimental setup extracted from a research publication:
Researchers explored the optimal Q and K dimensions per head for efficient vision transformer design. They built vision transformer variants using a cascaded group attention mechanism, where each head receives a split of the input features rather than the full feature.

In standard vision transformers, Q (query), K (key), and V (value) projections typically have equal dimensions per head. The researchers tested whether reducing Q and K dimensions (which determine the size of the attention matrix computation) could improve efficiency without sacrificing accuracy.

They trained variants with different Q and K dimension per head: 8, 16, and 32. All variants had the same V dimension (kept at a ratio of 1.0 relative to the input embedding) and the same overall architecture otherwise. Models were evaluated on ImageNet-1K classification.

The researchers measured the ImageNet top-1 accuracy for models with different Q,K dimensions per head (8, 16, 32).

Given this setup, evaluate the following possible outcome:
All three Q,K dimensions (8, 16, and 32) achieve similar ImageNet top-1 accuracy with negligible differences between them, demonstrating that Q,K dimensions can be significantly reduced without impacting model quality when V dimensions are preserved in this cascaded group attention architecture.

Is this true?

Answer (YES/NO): NO